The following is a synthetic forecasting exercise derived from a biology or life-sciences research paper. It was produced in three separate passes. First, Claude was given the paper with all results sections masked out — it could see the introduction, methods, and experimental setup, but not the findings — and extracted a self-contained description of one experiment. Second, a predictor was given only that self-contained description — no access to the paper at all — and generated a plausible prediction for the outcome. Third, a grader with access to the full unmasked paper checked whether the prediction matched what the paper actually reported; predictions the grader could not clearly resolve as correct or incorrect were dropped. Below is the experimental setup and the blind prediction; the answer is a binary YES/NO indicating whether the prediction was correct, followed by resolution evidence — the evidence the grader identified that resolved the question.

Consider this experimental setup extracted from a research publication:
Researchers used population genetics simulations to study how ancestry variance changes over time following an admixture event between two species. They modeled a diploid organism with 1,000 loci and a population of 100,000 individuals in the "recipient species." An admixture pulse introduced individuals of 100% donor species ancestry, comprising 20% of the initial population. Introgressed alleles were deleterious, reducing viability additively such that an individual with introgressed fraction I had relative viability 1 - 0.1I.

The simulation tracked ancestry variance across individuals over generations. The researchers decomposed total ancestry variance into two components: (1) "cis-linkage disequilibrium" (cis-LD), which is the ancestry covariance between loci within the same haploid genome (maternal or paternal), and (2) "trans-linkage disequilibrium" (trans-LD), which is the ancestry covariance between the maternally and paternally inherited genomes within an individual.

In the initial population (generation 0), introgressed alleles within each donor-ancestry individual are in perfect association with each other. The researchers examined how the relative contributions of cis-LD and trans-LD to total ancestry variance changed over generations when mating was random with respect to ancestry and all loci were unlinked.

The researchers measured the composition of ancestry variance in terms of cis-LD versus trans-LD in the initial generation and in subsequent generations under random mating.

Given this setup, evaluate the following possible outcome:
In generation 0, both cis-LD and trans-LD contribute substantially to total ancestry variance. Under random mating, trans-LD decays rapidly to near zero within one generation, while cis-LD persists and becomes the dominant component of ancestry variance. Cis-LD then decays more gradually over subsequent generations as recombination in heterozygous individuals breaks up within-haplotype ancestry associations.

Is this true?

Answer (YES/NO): NO